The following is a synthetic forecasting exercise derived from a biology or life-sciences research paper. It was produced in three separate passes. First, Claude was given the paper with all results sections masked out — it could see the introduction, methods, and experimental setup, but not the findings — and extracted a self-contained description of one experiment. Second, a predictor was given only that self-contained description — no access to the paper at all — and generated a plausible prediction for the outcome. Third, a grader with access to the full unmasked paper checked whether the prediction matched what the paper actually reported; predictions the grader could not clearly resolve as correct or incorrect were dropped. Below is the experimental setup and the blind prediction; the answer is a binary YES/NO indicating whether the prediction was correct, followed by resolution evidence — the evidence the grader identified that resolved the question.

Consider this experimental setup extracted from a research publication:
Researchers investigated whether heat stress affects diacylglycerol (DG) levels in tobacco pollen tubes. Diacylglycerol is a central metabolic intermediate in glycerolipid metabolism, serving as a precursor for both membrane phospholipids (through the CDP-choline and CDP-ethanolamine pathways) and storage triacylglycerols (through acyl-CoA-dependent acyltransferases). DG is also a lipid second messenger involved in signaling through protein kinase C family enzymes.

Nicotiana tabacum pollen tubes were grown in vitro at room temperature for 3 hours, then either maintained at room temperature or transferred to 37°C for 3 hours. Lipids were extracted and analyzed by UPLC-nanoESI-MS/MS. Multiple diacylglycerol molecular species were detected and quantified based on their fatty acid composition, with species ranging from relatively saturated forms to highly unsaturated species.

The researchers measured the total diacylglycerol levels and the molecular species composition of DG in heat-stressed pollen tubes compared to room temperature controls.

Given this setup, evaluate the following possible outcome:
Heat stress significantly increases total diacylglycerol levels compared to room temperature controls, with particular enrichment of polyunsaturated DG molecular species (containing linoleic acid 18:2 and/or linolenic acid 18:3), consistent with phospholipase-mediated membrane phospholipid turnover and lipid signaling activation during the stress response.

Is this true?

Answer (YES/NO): NO